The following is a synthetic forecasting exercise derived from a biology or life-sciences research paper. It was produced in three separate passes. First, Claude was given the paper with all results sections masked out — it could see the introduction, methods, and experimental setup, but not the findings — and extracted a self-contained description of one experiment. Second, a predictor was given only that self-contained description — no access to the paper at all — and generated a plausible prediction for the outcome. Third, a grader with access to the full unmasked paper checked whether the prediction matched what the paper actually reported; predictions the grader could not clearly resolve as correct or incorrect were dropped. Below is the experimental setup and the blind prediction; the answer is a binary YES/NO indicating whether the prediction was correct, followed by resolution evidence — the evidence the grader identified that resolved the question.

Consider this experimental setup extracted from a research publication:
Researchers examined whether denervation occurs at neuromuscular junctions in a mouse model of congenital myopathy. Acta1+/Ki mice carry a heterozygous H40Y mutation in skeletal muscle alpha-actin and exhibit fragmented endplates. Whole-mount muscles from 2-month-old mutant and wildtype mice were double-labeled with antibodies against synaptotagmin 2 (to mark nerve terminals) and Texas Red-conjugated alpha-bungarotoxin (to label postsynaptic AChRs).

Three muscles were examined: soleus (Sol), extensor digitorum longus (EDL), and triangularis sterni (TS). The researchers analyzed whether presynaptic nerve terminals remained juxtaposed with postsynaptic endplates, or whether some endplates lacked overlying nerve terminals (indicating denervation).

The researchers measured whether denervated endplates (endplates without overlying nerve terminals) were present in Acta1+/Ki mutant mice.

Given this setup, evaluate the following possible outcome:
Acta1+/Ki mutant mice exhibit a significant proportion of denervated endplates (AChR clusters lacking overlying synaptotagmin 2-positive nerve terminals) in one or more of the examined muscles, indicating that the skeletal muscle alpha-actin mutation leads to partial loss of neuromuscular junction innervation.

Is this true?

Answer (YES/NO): NO